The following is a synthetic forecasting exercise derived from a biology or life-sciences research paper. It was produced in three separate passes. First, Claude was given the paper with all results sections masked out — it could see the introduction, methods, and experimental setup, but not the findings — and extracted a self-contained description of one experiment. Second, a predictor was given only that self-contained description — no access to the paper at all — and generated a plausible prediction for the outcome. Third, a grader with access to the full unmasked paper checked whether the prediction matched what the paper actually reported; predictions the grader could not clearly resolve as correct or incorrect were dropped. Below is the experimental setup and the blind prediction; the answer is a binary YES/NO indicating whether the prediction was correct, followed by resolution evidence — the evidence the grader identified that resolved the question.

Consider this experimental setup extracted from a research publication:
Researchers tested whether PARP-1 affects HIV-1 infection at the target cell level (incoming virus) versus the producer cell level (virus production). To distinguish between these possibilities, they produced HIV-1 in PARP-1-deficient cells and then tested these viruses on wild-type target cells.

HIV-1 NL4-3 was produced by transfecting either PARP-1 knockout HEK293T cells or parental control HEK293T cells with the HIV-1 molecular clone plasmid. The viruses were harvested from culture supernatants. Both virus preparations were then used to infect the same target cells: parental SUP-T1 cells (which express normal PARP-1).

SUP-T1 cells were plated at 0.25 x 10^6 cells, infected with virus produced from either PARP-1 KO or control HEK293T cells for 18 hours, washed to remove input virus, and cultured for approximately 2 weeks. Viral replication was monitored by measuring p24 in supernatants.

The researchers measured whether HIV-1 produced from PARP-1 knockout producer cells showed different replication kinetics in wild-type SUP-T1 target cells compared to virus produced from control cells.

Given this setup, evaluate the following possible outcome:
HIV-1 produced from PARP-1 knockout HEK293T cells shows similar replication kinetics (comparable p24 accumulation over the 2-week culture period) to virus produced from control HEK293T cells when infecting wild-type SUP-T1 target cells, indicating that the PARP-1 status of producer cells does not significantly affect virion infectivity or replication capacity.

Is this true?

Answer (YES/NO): NO